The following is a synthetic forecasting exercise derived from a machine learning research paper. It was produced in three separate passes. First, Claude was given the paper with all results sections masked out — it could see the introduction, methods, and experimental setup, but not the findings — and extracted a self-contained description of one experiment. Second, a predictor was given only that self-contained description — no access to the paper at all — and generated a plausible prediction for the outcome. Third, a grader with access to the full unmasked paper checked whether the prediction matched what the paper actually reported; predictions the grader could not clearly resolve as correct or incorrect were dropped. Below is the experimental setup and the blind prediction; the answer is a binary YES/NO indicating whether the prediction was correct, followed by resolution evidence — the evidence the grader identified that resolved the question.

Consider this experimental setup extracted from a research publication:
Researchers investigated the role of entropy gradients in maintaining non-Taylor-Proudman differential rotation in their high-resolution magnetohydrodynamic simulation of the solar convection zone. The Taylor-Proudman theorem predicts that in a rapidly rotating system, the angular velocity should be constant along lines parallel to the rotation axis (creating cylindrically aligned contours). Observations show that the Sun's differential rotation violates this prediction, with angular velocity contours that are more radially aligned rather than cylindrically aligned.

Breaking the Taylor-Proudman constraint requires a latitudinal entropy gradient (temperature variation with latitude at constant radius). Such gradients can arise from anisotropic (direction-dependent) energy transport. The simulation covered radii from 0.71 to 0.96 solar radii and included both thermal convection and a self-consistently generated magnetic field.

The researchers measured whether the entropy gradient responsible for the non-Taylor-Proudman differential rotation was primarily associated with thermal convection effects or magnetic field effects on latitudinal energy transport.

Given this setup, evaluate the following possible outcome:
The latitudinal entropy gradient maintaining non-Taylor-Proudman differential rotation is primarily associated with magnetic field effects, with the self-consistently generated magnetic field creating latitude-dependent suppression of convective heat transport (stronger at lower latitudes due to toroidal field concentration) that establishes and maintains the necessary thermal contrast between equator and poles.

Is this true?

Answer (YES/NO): NO